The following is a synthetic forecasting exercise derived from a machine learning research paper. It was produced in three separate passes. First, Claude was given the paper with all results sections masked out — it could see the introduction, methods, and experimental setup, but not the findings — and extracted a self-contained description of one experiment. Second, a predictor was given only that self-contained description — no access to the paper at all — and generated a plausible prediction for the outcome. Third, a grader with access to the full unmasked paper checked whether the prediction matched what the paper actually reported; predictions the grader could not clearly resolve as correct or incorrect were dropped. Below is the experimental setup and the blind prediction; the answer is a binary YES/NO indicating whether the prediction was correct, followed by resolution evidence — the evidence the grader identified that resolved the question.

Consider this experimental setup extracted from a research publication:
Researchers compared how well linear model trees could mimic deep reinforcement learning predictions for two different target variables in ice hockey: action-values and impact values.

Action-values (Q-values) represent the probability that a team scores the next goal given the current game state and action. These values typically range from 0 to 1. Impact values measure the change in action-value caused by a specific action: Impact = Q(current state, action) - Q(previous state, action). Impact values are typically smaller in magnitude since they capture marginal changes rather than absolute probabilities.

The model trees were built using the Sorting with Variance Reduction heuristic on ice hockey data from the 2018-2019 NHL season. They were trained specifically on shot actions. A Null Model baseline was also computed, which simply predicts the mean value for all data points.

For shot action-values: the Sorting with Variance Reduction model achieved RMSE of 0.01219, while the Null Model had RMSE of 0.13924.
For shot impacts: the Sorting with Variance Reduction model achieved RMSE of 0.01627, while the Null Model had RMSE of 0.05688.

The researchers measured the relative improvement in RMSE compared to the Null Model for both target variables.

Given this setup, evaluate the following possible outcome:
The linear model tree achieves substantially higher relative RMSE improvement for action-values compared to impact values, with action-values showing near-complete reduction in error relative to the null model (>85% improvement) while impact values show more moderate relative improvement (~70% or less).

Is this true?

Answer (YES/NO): YES